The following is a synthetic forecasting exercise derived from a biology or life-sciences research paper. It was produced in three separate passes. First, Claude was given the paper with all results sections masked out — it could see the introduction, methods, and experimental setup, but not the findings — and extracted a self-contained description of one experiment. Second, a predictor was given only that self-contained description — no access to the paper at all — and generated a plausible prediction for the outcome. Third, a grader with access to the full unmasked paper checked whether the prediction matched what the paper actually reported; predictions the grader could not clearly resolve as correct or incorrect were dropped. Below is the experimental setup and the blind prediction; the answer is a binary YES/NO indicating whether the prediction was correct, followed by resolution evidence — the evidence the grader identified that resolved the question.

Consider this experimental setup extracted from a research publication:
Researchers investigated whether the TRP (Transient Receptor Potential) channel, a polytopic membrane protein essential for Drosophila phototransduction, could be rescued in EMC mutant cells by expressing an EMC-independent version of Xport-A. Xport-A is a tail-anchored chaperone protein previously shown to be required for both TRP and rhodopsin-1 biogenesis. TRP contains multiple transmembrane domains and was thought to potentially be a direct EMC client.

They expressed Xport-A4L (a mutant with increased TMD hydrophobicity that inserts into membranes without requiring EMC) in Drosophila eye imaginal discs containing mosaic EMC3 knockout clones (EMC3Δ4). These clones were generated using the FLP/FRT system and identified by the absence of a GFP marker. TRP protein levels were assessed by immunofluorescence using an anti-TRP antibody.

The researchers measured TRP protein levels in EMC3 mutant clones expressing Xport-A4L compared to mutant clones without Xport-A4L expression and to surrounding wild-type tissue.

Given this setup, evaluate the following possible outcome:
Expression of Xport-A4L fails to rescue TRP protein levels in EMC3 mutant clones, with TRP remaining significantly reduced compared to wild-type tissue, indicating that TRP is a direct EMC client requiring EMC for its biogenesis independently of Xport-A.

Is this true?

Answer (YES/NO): NO